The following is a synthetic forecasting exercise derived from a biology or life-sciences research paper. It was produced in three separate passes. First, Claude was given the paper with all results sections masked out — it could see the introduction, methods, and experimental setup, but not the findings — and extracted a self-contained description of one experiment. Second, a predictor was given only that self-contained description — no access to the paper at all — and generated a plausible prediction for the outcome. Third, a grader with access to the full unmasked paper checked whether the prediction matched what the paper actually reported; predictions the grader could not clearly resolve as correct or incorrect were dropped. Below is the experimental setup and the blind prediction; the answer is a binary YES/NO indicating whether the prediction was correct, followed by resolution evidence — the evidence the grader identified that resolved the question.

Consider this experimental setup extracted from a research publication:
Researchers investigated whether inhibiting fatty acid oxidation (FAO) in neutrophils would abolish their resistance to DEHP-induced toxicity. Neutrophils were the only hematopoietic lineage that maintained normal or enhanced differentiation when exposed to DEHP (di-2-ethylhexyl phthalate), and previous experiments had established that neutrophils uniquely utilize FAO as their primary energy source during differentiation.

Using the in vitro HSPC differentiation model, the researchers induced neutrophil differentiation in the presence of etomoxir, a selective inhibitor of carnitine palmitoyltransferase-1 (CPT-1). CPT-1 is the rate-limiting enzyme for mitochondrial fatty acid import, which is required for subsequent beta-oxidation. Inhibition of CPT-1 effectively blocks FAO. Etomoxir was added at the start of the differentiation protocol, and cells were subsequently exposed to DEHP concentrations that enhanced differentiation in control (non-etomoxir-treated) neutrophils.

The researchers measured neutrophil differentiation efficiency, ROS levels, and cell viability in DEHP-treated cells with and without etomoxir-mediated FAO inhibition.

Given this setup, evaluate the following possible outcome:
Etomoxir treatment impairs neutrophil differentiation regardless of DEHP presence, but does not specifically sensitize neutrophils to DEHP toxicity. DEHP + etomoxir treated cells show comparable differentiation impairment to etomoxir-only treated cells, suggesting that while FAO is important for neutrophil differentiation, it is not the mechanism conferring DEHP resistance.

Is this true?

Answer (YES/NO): NO